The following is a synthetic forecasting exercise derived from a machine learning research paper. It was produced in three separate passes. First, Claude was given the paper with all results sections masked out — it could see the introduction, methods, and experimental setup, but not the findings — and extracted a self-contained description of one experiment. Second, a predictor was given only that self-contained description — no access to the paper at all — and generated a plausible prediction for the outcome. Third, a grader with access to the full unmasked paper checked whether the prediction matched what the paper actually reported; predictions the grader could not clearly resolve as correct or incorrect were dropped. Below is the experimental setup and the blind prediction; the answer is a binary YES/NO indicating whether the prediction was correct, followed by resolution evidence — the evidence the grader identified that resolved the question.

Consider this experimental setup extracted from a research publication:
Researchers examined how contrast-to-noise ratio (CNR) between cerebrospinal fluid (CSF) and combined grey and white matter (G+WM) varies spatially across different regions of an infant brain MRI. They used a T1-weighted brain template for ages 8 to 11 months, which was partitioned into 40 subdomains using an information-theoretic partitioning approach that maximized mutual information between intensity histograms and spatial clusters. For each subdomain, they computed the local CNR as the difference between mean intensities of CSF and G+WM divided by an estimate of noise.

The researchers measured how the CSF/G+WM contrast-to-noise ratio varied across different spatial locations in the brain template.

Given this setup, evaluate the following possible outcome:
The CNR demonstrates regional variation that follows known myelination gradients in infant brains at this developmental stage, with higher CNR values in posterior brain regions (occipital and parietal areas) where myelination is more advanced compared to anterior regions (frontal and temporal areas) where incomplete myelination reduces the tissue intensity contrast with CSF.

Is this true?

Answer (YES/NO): NO